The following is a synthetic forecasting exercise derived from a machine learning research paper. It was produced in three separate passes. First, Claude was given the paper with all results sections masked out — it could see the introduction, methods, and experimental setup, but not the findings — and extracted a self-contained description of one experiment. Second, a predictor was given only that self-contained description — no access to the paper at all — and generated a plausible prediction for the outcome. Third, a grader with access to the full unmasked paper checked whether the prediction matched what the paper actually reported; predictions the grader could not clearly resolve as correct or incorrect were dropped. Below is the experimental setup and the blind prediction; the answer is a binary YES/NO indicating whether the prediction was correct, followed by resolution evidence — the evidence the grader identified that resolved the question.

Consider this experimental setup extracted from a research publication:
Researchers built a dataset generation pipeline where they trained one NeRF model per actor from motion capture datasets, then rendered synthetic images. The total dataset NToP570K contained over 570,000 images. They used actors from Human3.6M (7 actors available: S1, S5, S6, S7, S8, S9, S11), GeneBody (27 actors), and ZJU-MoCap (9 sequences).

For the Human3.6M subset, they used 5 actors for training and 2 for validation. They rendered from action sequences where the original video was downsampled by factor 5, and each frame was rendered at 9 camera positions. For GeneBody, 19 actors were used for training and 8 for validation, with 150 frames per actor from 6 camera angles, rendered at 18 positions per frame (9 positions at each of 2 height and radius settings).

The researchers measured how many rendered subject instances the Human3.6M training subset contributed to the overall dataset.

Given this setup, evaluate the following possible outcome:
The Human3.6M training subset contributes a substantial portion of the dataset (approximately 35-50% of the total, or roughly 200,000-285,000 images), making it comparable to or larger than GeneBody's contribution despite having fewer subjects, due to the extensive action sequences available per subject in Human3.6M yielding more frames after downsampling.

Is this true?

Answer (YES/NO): NO